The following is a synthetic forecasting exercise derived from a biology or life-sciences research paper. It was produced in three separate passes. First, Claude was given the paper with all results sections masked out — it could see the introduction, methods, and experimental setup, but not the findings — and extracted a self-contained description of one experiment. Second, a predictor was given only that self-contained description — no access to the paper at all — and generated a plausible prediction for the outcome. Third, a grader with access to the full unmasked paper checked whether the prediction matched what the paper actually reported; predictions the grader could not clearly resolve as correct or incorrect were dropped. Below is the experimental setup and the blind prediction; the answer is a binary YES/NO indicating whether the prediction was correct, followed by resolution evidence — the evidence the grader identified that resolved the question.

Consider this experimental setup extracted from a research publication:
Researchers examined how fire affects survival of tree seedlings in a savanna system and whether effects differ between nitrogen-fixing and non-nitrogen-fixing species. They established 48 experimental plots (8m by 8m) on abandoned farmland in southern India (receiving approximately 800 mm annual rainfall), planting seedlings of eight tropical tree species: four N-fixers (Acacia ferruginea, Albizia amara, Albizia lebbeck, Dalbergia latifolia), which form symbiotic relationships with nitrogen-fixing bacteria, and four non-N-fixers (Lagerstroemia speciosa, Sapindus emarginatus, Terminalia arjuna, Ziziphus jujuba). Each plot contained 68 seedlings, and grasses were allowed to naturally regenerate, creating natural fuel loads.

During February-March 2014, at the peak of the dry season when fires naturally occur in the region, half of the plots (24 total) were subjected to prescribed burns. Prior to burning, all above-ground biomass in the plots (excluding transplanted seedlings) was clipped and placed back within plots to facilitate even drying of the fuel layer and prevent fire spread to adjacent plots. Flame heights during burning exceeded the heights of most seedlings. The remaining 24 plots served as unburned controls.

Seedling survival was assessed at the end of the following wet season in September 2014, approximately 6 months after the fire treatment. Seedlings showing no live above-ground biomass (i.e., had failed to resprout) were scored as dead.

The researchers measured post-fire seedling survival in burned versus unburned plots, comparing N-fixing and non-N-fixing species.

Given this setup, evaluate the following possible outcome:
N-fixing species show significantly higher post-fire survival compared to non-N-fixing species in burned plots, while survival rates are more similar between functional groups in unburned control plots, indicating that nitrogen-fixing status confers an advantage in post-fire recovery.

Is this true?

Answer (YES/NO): YES